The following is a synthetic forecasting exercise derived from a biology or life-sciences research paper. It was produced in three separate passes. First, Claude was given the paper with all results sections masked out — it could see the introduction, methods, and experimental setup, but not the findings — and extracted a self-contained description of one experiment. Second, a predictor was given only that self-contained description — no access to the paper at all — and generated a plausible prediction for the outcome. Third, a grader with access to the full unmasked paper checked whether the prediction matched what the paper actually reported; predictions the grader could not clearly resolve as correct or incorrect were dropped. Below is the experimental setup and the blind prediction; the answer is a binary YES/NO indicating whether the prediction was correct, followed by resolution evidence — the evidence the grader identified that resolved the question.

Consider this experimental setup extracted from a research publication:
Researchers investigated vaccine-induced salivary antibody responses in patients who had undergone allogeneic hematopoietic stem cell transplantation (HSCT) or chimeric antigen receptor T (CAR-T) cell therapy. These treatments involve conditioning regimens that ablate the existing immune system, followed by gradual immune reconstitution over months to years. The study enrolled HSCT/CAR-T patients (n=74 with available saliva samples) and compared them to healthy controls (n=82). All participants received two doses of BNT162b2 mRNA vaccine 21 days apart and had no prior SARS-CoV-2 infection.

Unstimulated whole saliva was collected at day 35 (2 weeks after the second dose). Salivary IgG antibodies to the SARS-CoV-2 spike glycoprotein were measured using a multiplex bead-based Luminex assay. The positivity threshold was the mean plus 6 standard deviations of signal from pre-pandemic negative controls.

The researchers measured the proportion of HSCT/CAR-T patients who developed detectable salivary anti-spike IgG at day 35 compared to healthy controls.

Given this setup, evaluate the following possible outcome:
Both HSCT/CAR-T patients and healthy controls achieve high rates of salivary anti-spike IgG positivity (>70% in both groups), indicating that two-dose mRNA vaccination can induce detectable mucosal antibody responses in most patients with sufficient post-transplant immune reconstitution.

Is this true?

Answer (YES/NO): YES